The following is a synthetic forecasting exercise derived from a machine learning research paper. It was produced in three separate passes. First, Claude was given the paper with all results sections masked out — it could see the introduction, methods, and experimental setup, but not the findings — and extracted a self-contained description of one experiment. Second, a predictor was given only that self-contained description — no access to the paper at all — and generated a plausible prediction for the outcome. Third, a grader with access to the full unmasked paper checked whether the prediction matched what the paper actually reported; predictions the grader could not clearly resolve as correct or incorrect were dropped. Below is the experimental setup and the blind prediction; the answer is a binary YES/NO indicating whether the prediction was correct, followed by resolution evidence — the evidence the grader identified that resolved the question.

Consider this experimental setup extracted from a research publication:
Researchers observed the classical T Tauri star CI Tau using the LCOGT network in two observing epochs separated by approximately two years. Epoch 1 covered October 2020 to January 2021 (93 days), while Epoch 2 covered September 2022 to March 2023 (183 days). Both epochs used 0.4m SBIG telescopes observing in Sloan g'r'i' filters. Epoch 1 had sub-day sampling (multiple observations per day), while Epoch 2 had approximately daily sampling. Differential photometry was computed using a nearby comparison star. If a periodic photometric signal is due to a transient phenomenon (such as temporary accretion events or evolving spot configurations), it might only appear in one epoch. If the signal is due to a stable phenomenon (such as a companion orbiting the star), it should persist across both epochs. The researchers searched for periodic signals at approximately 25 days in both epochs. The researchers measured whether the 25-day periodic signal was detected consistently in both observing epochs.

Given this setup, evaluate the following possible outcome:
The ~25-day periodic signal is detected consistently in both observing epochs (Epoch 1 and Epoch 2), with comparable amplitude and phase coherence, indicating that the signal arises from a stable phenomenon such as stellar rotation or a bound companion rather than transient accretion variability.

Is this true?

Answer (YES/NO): YES